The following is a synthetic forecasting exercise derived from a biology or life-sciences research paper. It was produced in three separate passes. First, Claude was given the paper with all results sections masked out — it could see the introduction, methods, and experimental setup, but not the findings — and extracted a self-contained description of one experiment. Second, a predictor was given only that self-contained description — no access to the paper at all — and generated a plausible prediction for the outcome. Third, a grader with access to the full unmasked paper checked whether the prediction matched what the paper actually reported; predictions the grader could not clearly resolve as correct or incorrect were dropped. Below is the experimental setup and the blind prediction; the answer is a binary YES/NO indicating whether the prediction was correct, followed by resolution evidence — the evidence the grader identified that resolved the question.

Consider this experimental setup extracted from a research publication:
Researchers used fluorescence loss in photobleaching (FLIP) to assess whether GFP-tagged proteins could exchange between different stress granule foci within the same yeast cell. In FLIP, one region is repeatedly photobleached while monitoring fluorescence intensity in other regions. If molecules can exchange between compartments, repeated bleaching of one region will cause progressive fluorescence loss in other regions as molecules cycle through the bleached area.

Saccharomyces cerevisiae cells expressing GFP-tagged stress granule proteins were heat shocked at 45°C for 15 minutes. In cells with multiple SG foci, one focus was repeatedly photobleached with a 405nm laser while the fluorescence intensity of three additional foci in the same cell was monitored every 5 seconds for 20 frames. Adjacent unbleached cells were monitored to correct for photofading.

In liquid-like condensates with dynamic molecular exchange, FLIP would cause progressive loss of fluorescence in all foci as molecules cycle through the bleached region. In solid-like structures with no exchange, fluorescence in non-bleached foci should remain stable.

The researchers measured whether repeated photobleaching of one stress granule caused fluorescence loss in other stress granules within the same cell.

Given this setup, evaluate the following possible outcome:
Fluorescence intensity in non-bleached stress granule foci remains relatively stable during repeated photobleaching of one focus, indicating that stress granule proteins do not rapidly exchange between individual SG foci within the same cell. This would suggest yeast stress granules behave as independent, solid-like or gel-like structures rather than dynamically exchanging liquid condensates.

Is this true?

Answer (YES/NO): YES